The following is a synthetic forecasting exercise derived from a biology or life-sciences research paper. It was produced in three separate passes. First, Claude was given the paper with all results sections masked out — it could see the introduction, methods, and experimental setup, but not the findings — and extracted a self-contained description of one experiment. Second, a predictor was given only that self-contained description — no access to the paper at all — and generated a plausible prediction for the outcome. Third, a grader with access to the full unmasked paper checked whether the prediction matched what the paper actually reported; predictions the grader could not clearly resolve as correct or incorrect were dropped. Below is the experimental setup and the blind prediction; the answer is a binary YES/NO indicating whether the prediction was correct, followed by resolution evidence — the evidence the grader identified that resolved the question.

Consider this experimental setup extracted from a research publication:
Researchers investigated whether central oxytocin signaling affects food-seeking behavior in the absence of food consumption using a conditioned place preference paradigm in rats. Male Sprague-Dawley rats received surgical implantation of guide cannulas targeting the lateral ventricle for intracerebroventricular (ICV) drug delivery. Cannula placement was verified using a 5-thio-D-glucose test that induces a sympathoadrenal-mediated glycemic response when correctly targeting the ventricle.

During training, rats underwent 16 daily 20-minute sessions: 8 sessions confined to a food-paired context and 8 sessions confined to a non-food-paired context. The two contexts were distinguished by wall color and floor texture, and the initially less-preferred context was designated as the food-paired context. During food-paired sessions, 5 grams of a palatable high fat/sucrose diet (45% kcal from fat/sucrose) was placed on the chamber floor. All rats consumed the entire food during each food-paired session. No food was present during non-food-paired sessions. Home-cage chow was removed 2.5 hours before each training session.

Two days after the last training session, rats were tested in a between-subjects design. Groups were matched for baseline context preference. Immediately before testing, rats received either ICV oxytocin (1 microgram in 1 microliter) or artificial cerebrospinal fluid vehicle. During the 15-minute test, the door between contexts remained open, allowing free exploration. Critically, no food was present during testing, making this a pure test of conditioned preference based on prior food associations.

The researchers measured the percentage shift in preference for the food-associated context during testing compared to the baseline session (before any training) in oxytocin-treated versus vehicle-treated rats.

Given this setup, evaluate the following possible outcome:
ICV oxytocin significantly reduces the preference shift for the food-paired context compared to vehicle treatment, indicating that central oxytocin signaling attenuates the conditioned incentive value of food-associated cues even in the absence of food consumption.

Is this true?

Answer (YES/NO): YES